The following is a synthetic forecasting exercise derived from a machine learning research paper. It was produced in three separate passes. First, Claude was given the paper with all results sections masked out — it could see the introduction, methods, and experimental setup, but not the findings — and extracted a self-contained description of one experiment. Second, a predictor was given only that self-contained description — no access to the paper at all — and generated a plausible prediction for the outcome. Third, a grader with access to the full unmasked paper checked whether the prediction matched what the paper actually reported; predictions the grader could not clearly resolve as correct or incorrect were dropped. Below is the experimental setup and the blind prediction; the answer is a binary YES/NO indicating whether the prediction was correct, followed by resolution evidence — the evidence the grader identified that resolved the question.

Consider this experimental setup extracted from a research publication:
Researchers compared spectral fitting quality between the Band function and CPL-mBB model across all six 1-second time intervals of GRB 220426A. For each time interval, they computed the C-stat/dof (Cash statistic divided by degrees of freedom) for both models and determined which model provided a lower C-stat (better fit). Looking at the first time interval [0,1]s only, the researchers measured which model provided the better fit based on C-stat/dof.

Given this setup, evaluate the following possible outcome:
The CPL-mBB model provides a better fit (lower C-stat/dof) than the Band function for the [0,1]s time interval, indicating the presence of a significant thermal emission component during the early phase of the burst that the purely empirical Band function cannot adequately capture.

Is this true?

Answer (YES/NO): NO